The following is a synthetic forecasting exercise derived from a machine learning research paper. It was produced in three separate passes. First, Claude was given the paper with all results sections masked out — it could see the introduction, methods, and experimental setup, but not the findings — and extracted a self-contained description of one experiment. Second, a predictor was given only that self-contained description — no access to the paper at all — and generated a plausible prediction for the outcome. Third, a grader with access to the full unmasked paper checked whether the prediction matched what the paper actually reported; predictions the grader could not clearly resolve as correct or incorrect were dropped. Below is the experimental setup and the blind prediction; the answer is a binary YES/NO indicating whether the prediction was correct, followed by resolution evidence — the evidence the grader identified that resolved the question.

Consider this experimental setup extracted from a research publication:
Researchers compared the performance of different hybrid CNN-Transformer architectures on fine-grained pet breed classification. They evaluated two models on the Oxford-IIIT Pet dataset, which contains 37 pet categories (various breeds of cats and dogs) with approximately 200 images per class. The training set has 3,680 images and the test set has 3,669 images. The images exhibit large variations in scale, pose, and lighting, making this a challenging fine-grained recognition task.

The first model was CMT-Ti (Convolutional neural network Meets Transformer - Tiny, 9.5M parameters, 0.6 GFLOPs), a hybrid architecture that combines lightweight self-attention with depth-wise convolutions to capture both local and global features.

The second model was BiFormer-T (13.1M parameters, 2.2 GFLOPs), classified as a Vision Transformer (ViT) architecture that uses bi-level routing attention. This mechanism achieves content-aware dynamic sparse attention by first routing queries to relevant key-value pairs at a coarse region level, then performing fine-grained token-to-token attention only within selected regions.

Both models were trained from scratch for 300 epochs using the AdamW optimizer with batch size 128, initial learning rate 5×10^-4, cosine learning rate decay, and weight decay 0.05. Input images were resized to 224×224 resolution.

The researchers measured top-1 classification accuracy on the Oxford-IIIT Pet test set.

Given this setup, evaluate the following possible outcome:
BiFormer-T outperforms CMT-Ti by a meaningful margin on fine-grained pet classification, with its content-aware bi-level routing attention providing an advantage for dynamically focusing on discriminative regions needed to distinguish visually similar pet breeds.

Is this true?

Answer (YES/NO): YES